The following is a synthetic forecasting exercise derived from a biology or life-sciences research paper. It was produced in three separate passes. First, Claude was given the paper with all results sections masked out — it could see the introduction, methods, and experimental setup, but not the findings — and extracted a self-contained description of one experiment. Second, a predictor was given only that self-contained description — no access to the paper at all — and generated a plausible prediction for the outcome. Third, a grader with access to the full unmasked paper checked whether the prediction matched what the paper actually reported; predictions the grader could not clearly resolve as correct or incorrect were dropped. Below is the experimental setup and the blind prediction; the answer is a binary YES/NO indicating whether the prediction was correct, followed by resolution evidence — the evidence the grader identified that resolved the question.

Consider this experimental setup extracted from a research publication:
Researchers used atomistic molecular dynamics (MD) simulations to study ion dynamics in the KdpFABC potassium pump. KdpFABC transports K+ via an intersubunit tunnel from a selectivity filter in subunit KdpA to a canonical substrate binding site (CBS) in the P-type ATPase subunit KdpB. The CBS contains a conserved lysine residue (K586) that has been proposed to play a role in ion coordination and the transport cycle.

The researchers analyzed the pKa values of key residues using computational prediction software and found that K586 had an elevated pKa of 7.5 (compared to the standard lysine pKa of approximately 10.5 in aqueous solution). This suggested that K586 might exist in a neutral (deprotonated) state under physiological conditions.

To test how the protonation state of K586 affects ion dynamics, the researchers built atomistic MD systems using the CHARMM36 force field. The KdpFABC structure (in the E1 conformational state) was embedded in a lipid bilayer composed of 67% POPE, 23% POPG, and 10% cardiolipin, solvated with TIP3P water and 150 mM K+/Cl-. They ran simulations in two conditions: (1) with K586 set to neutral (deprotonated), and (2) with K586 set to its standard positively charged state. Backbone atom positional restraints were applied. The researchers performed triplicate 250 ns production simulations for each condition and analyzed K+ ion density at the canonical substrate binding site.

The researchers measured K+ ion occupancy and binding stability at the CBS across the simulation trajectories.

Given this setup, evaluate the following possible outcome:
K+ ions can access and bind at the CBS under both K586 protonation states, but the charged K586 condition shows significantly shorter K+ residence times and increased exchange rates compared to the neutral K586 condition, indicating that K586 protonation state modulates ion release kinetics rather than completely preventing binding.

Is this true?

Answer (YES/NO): NO